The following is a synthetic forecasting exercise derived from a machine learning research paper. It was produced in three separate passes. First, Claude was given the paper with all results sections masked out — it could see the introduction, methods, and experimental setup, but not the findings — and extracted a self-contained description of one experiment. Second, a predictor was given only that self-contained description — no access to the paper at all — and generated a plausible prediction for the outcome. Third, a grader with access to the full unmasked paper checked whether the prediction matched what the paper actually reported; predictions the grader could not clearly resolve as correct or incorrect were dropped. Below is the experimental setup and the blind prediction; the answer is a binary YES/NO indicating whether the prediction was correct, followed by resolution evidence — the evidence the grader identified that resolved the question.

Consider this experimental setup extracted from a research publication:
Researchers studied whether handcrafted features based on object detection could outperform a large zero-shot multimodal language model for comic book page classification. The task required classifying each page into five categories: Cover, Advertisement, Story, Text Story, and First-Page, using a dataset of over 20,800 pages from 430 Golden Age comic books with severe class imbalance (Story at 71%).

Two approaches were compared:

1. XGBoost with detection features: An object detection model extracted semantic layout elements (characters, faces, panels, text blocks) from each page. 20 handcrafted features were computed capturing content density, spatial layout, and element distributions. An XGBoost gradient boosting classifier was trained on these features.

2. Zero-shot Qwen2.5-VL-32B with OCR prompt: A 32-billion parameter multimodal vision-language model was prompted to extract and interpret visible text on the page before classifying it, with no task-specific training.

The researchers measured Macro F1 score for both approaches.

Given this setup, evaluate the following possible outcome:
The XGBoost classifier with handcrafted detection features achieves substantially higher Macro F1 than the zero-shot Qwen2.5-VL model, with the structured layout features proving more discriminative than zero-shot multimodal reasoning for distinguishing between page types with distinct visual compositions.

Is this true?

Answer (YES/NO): NO